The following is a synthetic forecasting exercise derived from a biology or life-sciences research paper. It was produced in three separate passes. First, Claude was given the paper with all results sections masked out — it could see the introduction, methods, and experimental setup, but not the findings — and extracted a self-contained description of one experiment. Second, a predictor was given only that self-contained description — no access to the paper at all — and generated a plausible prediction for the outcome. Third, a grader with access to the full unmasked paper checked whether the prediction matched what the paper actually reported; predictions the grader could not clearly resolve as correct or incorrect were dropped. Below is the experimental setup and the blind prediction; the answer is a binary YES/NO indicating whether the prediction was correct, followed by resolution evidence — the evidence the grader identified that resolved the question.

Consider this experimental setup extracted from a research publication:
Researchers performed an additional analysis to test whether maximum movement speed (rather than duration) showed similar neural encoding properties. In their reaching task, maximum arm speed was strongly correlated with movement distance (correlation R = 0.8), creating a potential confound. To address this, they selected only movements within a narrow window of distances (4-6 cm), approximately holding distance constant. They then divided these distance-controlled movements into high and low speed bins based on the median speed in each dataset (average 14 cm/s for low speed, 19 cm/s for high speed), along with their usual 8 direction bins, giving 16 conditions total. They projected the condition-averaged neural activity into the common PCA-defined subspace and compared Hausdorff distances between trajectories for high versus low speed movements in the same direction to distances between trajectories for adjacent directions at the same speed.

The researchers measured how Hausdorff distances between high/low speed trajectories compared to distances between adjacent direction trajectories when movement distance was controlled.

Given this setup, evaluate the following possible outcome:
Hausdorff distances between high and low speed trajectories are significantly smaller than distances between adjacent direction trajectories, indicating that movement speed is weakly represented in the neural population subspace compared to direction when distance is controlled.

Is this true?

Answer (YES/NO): YES